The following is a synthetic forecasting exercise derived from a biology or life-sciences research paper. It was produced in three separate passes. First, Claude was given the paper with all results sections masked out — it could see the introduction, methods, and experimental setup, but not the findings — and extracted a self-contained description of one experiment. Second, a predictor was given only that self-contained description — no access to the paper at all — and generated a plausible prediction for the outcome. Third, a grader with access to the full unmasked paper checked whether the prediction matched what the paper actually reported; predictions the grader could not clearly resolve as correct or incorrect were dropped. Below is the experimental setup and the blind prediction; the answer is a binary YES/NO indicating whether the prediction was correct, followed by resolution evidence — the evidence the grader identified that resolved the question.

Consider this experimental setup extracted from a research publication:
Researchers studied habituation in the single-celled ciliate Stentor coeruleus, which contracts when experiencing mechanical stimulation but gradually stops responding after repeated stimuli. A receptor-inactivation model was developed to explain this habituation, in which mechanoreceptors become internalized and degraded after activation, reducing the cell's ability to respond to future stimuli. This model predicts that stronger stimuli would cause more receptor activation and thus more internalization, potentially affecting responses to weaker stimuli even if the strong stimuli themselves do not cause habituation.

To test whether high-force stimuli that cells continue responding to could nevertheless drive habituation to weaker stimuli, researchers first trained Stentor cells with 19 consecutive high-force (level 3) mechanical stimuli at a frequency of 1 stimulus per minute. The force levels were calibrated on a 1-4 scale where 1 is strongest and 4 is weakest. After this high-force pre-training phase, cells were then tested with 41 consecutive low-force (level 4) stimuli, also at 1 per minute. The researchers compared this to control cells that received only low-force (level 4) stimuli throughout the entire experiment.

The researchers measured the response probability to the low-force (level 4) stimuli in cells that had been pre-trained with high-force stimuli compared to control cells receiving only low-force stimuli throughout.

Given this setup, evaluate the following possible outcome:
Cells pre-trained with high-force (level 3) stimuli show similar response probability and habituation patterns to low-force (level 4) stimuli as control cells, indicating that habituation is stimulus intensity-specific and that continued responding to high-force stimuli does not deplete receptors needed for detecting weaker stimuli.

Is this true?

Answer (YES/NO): NO